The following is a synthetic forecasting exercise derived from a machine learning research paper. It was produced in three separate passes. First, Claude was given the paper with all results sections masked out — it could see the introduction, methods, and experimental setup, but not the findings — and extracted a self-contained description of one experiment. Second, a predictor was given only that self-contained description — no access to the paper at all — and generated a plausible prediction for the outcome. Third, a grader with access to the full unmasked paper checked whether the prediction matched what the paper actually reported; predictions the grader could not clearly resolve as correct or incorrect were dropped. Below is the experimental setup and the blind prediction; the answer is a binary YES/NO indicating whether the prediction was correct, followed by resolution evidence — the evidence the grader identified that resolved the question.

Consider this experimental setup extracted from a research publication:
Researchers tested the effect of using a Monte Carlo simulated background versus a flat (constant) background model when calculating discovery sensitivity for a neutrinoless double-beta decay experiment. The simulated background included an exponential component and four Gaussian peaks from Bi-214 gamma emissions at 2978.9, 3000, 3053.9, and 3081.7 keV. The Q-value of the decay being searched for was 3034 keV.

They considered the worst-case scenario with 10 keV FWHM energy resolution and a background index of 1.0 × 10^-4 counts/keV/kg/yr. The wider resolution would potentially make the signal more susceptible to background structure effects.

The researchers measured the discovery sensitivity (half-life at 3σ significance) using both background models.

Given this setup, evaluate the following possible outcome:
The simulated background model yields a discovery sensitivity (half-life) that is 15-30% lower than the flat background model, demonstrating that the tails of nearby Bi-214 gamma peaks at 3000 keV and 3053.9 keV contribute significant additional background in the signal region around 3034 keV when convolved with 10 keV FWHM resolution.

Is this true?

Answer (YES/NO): NO